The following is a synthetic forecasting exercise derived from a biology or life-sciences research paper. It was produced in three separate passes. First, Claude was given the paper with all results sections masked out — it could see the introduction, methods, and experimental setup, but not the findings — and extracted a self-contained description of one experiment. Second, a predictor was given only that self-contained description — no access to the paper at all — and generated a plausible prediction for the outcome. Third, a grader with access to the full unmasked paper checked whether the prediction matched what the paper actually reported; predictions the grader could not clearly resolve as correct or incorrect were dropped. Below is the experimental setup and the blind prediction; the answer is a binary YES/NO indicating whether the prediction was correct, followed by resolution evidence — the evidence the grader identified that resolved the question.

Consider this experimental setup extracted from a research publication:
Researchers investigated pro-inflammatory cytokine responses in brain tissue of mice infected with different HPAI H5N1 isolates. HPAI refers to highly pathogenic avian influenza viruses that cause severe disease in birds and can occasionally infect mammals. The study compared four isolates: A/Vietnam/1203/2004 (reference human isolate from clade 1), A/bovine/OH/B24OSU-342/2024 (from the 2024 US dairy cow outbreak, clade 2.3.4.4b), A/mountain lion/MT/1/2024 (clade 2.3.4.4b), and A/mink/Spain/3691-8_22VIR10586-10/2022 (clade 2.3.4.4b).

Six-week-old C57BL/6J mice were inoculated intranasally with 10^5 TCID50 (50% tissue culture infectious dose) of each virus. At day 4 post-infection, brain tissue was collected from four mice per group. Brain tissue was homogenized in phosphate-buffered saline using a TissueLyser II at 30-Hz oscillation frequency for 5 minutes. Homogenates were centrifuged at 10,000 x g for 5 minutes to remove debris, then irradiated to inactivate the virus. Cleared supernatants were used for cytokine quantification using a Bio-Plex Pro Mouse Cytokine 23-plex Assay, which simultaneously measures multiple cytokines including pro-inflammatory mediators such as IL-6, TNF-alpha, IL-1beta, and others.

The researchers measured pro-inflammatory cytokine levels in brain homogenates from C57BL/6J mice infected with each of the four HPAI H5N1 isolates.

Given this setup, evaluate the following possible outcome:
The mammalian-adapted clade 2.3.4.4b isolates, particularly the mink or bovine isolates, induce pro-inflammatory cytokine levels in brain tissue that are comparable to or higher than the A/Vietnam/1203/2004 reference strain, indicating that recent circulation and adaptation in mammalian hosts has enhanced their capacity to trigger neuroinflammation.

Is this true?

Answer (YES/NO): NO